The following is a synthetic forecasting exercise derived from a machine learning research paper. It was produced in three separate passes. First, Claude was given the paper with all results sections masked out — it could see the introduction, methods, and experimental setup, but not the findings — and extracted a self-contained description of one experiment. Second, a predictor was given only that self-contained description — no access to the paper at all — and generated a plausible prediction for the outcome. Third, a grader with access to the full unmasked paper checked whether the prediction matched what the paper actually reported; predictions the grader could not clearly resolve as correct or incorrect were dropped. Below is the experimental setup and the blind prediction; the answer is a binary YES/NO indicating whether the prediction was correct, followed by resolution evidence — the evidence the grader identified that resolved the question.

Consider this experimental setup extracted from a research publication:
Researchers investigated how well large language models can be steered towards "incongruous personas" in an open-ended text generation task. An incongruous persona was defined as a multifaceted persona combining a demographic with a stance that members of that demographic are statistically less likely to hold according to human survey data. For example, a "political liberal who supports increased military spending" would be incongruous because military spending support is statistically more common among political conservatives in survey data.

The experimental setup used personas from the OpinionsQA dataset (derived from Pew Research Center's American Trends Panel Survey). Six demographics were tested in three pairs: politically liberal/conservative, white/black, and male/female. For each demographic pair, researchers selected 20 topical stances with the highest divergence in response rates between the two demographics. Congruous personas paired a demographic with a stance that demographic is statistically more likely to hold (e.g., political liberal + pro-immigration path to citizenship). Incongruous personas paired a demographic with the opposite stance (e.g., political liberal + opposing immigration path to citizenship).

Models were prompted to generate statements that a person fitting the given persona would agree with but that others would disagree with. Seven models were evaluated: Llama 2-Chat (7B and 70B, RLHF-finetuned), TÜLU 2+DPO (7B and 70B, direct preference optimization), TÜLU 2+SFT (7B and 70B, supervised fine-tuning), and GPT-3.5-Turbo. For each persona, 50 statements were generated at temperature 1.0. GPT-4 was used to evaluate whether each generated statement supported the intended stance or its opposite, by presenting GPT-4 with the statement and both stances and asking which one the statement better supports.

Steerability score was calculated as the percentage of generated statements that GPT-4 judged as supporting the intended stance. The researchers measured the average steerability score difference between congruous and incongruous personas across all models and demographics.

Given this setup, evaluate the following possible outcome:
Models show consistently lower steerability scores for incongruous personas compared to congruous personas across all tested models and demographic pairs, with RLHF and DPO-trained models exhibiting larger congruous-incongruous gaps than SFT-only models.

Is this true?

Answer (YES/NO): NO